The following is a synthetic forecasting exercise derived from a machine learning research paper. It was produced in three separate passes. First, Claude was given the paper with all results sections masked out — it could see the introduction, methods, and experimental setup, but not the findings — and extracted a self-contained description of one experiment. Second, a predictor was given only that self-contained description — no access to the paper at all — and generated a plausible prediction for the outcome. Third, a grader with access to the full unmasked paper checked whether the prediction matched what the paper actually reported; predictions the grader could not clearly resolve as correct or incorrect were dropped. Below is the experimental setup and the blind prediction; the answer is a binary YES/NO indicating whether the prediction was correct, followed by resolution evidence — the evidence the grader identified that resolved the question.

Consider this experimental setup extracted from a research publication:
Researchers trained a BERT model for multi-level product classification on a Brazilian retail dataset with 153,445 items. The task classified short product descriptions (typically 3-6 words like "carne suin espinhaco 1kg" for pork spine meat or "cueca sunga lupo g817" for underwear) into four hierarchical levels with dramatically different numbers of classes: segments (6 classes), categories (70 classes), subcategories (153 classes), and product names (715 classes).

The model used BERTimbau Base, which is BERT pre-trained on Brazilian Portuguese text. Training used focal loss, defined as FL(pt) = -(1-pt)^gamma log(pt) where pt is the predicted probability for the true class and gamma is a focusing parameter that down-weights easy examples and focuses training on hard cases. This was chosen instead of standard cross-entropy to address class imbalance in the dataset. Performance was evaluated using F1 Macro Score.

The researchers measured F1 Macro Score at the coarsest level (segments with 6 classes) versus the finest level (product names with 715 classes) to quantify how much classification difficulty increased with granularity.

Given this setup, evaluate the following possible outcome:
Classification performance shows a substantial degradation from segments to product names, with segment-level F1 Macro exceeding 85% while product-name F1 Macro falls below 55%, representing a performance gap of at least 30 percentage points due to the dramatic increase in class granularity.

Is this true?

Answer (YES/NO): NO